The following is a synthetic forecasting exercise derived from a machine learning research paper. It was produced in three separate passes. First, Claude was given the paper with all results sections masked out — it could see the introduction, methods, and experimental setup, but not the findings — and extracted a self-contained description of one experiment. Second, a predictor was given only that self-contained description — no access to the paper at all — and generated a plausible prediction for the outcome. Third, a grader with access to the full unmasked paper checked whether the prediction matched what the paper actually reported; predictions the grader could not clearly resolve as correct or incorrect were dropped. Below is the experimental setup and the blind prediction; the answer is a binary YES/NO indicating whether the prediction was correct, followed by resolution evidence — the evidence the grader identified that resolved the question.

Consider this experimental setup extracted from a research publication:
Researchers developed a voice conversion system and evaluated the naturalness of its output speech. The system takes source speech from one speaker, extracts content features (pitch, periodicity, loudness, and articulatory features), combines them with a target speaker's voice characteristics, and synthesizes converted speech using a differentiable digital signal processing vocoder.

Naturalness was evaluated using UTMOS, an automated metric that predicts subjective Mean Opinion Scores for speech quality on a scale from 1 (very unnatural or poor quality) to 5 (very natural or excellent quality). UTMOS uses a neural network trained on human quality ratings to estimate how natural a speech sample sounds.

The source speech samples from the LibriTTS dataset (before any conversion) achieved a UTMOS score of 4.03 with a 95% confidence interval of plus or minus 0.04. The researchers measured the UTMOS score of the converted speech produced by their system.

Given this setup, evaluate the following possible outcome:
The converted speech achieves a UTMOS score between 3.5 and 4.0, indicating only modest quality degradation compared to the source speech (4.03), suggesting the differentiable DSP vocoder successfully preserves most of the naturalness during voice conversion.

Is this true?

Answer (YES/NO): YES